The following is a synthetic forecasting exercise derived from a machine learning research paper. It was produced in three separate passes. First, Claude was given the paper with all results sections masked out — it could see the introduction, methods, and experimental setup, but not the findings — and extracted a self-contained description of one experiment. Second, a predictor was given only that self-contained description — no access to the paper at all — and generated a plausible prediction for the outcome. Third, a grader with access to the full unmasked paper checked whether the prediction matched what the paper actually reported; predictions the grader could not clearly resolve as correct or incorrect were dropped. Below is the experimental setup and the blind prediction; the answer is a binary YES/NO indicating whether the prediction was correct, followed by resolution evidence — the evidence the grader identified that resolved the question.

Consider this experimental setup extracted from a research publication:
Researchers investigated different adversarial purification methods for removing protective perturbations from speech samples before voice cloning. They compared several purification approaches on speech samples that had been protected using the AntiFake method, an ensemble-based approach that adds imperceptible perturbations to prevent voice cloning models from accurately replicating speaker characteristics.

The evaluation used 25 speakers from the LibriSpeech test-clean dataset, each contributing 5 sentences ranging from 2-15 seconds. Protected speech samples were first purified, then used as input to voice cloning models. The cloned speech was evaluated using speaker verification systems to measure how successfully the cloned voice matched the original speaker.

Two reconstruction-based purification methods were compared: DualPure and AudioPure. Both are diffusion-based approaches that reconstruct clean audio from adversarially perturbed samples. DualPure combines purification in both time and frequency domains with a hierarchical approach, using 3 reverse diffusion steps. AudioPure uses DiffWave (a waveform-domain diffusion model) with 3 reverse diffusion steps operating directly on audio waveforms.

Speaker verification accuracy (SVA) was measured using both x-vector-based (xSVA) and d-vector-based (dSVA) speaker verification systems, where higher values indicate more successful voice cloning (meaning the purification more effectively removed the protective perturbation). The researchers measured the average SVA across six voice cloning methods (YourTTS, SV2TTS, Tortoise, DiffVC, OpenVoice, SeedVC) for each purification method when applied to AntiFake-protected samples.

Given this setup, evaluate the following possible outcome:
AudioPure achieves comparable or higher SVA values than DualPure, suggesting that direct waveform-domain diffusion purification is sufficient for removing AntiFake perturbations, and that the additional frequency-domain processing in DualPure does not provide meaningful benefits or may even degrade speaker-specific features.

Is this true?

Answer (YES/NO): YES